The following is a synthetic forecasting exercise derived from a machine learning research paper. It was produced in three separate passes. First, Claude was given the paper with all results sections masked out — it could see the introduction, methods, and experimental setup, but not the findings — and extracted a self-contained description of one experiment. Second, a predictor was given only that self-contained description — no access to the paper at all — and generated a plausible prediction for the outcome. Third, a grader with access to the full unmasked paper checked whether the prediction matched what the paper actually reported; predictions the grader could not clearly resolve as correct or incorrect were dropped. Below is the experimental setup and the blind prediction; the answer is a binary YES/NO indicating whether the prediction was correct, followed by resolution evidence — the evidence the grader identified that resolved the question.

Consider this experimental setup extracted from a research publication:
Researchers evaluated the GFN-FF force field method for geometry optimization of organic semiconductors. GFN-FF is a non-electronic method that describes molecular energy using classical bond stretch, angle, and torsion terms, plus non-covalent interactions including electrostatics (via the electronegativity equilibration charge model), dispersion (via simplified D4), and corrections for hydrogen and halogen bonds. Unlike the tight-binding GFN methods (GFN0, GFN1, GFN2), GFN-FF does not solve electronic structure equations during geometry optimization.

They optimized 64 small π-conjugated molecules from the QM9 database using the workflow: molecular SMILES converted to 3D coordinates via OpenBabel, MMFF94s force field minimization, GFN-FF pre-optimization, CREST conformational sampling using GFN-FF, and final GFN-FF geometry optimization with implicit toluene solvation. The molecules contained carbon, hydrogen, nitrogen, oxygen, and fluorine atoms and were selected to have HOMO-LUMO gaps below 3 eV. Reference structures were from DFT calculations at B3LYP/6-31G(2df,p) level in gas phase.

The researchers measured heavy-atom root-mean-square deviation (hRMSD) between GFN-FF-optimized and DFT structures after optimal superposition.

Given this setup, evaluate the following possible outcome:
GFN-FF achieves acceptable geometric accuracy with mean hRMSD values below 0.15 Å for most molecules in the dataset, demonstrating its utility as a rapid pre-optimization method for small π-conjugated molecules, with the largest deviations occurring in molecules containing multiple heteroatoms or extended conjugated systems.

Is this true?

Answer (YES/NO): NO